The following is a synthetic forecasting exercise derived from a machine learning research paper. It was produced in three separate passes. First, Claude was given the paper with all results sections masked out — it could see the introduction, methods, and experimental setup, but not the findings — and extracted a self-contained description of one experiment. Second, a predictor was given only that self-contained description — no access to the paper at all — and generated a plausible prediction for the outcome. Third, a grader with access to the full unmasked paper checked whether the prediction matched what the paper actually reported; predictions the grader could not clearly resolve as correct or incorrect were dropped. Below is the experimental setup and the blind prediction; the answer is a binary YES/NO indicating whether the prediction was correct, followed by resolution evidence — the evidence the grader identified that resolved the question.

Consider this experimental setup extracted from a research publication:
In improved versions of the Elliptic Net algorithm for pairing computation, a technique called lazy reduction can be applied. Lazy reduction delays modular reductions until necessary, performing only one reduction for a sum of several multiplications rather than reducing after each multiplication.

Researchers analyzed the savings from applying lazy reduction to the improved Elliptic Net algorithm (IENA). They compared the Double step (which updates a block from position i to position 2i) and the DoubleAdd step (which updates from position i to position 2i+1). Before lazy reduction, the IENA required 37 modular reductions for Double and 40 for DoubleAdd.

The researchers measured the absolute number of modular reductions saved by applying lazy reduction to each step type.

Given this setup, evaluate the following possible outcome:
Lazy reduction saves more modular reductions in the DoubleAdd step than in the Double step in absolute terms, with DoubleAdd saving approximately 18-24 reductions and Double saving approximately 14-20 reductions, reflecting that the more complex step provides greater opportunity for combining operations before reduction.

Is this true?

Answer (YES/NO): NO